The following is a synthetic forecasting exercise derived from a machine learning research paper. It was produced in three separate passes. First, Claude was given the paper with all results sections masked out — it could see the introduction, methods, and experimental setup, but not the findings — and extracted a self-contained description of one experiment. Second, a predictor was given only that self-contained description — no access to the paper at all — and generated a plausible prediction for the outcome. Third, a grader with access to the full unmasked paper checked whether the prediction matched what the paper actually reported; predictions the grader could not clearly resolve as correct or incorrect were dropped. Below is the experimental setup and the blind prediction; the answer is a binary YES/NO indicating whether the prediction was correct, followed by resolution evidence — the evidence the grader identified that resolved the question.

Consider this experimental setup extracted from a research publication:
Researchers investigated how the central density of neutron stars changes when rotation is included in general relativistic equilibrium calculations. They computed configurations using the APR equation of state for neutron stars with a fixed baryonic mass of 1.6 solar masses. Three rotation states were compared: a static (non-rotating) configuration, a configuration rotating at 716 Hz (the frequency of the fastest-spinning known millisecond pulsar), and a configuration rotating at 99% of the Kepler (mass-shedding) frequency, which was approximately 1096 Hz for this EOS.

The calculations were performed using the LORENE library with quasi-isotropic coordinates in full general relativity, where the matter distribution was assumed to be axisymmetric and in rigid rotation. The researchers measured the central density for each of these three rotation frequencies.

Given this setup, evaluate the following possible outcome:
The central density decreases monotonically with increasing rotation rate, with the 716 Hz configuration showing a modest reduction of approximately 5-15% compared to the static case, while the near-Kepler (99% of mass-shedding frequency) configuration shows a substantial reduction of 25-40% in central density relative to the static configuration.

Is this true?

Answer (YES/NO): NO